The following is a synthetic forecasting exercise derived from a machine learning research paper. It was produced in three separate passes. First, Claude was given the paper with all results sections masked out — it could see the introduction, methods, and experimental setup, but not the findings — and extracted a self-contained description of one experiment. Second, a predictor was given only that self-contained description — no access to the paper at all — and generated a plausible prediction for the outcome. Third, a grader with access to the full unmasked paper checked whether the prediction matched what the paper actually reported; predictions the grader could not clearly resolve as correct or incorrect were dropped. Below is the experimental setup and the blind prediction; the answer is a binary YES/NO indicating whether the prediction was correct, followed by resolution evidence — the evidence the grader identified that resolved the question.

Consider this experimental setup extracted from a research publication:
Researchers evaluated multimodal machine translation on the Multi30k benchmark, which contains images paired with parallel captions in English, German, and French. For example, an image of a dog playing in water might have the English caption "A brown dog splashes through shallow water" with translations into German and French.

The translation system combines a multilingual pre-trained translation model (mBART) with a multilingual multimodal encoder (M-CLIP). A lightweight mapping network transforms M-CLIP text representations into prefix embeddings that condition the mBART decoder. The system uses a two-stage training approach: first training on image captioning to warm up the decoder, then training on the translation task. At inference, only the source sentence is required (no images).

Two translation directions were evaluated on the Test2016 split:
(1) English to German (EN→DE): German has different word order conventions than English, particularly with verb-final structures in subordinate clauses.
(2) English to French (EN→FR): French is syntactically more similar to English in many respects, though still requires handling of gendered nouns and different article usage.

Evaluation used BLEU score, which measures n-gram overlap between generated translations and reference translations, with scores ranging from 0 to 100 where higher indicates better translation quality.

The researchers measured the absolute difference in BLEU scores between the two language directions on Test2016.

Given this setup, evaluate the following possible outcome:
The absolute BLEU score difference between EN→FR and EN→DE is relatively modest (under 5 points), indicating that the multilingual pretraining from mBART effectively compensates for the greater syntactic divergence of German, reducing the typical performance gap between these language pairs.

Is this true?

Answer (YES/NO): NO